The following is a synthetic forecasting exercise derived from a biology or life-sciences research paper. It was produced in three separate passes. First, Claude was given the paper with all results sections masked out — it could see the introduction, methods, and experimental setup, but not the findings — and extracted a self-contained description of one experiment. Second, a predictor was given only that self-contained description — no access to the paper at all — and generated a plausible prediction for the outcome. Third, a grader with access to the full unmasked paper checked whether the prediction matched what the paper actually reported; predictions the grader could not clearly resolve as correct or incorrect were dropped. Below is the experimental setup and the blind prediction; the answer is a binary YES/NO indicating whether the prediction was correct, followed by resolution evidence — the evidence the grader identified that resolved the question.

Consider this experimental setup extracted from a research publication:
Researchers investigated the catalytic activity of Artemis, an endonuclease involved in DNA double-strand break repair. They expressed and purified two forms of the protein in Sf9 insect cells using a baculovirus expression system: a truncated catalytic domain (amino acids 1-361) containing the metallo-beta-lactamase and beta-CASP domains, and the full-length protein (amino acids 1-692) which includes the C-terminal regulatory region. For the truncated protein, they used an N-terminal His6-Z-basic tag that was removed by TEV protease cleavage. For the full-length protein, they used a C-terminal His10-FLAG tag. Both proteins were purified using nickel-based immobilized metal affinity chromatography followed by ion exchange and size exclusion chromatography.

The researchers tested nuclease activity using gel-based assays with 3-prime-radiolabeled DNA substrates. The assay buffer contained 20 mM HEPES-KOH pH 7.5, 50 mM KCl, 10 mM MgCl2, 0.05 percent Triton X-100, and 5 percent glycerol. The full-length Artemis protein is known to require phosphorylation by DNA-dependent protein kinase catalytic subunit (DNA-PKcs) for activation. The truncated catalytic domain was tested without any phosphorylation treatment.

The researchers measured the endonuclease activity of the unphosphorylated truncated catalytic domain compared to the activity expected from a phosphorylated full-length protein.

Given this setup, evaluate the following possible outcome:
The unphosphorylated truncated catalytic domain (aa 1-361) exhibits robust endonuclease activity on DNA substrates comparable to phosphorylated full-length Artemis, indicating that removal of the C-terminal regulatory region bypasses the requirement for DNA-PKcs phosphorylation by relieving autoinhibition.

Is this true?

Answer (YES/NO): YES